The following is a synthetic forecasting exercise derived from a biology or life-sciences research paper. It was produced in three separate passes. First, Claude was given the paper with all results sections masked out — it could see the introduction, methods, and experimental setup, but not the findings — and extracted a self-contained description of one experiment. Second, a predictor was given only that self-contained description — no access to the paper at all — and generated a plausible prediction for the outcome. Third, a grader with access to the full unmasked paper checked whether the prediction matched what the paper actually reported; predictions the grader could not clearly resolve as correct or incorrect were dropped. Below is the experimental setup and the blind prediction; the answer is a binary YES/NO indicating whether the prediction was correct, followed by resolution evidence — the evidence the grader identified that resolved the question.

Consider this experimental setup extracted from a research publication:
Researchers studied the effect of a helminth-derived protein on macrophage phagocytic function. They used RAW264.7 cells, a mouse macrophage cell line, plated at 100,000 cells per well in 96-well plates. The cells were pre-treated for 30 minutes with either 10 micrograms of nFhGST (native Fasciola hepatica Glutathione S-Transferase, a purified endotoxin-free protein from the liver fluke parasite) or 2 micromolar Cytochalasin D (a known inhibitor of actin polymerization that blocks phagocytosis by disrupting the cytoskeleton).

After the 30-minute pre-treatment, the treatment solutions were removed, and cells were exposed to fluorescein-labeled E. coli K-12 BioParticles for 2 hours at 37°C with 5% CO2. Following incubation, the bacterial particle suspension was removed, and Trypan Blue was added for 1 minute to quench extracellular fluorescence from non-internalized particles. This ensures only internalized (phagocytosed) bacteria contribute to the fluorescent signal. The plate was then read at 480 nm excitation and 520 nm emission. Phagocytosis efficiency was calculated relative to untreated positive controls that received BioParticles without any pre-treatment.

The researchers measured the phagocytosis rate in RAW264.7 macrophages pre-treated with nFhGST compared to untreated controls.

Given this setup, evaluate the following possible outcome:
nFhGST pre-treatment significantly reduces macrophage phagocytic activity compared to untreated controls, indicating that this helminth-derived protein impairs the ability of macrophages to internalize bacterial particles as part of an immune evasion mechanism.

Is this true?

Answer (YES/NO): YES